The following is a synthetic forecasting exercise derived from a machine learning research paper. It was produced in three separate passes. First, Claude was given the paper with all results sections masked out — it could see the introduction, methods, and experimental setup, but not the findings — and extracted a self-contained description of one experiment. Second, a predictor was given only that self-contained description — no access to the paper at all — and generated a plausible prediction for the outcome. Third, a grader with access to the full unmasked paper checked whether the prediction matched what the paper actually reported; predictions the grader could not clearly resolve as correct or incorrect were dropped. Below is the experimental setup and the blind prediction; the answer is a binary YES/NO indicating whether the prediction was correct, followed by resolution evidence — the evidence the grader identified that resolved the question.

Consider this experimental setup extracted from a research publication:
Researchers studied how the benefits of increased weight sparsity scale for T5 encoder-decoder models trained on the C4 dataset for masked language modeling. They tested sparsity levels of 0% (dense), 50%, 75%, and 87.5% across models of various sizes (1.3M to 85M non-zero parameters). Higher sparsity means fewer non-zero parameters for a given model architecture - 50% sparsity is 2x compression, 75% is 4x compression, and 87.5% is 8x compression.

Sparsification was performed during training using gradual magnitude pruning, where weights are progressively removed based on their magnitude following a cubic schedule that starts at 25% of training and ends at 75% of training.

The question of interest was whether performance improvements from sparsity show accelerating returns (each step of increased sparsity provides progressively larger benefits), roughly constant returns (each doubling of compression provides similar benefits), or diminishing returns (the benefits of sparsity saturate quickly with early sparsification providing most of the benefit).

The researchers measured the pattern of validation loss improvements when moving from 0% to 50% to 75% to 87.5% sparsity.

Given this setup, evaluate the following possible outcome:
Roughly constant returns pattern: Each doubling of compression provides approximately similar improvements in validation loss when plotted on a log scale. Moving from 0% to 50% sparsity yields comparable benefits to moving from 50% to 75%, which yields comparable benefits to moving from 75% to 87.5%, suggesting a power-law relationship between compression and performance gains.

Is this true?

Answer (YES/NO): NO